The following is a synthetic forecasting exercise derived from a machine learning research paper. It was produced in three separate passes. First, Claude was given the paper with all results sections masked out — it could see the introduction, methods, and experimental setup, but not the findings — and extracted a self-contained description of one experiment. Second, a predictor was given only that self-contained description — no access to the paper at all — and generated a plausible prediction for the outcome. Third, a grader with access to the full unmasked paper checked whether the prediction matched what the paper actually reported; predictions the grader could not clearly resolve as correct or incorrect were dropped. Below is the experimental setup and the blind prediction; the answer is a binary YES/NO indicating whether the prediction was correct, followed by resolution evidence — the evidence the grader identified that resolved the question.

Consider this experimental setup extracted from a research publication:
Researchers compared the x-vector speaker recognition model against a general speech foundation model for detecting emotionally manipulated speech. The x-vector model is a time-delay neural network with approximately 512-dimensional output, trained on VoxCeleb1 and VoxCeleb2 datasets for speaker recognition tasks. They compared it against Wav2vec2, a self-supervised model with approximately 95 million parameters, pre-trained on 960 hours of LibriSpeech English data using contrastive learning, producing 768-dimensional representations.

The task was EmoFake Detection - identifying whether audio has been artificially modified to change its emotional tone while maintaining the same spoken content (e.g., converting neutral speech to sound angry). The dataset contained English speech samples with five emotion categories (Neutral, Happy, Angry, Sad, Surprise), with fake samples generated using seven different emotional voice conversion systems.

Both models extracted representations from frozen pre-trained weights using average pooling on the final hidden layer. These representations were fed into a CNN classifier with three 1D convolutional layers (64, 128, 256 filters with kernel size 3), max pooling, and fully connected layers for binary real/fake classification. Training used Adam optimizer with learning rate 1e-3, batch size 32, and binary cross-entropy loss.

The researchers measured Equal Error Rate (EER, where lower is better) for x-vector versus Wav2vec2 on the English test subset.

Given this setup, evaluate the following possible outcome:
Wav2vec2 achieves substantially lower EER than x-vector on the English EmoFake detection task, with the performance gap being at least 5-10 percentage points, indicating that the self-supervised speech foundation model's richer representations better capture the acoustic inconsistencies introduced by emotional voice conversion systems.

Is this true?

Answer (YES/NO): NO